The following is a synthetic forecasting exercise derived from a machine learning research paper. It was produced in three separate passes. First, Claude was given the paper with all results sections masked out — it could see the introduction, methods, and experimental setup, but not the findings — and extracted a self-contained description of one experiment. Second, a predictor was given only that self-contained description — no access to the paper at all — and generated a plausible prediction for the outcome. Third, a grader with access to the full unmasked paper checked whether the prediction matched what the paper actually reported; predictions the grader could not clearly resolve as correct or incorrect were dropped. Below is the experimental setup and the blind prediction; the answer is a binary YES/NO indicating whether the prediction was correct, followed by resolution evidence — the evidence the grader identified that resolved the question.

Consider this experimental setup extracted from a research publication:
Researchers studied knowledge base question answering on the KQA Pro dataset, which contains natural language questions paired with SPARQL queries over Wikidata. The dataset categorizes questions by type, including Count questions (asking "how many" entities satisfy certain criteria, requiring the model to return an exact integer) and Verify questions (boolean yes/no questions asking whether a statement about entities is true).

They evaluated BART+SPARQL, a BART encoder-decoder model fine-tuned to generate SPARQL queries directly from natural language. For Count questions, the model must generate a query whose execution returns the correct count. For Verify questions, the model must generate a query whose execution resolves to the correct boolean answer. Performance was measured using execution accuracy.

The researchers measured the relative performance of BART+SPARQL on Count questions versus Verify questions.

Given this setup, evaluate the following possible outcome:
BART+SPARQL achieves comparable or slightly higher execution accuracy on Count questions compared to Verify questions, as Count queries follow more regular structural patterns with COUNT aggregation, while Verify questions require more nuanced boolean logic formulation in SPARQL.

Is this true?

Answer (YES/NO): NO